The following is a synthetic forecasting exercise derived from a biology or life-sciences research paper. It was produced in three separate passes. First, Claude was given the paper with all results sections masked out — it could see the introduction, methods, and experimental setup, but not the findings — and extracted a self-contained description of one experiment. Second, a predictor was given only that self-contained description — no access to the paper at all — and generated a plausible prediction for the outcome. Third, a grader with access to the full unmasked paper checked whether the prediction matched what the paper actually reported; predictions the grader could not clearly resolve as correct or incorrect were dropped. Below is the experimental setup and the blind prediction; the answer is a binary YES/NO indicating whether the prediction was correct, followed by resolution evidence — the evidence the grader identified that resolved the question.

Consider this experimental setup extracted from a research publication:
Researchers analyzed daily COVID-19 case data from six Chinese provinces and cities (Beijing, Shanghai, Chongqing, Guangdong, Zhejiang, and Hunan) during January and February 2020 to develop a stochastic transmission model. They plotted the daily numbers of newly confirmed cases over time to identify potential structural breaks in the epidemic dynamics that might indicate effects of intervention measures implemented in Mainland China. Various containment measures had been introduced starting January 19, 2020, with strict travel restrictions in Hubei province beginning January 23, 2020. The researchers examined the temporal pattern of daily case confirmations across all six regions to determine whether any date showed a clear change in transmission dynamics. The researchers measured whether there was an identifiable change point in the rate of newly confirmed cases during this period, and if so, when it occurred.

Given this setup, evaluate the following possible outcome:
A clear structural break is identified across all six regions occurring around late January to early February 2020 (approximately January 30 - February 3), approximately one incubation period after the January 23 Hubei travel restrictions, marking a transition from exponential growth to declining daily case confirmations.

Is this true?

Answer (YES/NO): NO